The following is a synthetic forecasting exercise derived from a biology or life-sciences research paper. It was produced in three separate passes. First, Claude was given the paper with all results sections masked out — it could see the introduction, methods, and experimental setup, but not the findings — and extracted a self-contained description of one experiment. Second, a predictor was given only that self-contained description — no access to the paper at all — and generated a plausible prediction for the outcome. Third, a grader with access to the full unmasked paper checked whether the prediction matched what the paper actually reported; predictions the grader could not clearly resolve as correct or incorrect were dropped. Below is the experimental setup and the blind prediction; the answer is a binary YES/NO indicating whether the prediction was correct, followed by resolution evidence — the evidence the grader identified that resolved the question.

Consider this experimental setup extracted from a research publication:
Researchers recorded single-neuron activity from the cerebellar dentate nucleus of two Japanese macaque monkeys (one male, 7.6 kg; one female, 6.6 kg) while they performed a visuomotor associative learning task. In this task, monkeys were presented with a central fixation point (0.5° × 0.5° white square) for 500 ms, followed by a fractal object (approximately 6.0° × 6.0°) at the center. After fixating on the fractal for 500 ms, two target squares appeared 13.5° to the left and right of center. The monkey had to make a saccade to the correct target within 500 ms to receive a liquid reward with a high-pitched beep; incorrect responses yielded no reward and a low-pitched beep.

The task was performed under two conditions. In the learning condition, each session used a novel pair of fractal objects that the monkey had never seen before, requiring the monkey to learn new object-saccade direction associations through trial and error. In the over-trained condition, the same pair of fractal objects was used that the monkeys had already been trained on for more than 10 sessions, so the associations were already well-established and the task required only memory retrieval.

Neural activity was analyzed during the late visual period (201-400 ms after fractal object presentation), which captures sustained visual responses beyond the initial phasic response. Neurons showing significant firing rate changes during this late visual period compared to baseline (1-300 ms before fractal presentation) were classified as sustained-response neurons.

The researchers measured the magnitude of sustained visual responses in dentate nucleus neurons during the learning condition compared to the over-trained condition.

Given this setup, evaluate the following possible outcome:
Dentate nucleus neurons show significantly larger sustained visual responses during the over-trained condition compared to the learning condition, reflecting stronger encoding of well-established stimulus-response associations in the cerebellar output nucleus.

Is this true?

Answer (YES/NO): NO